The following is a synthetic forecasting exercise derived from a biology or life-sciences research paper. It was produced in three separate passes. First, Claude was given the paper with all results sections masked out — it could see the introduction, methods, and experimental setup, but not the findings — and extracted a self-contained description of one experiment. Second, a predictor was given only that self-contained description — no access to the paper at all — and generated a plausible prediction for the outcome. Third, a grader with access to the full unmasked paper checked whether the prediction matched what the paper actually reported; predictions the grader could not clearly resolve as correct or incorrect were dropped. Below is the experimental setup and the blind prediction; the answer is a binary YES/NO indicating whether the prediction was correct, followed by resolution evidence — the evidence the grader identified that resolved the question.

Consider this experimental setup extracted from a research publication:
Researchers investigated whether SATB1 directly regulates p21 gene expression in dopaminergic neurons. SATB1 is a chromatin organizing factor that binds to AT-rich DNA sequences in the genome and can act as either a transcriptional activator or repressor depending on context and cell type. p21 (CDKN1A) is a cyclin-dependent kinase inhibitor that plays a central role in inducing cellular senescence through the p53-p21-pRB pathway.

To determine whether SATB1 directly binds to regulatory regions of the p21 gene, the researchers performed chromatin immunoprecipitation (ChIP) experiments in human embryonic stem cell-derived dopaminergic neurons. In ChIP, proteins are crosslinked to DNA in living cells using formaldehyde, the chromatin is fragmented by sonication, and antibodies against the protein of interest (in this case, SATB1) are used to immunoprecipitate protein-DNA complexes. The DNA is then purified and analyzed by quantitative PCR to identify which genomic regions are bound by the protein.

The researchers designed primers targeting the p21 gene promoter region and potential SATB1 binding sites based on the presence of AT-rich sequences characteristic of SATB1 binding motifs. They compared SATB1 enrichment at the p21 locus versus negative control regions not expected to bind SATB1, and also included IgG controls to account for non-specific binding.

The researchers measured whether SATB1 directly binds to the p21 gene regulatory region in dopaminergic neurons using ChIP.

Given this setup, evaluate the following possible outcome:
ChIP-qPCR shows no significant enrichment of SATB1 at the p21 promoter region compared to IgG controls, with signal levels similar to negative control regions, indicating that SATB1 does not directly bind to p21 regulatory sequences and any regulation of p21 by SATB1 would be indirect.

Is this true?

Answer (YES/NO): NO